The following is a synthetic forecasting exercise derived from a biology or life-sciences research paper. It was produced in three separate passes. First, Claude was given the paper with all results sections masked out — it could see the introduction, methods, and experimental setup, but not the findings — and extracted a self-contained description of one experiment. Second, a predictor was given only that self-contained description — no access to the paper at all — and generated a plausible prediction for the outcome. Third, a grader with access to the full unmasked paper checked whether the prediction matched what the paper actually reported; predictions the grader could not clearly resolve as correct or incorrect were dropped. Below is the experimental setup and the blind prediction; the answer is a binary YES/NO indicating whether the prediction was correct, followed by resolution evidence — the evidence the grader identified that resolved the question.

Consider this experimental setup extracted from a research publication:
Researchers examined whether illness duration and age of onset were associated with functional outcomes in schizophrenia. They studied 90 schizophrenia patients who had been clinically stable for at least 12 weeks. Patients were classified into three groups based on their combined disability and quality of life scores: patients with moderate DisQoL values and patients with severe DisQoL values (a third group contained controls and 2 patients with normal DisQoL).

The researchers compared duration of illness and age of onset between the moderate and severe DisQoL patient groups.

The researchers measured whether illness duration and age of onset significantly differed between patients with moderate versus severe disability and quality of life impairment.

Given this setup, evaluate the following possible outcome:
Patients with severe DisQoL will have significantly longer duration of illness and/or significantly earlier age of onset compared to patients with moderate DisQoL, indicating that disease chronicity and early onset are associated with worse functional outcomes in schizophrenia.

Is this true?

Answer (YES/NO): YES